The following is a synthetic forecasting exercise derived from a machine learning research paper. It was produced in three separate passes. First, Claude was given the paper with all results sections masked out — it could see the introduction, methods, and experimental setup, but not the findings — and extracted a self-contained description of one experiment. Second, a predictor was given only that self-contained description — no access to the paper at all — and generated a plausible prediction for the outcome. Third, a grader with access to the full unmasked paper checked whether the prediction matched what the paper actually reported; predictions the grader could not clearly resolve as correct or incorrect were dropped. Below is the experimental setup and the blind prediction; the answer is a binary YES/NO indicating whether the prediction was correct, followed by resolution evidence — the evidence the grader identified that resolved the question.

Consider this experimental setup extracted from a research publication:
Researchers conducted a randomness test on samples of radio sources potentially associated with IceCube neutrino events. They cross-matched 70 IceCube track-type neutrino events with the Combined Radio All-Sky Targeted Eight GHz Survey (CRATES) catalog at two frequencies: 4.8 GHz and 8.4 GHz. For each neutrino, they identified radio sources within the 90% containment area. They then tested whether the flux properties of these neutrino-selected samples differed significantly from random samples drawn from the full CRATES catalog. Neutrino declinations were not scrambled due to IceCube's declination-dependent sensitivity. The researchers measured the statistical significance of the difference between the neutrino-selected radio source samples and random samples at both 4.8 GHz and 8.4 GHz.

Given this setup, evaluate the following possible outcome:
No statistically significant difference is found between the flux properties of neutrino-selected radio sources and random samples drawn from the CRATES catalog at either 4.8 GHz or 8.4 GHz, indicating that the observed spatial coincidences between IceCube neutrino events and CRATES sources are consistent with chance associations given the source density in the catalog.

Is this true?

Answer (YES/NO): NO